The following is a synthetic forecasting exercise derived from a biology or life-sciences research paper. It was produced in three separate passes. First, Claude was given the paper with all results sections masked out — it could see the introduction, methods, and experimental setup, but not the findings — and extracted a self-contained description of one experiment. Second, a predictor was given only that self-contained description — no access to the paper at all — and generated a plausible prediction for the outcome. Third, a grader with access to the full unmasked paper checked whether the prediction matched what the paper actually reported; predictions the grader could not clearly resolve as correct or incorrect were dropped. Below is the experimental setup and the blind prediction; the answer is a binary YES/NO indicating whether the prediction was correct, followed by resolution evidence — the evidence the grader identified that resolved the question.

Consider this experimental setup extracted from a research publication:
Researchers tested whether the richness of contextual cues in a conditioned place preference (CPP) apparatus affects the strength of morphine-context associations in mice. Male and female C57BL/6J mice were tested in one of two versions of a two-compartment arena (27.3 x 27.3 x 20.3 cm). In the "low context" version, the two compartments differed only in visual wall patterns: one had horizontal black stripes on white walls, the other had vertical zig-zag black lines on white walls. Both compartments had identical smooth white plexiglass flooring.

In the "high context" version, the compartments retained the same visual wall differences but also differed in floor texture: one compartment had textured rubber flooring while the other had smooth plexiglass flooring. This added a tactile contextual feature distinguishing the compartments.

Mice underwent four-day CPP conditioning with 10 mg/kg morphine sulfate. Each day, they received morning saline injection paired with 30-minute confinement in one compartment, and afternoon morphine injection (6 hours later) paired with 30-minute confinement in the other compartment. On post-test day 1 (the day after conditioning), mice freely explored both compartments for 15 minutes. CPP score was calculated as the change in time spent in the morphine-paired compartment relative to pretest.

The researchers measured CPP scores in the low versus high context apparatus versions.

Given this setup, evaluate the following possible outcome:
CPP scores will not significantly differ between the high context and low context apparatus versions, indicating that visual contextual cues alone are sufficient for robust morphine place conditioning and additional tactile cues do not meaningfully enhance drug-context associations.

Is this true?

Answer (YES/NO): NO